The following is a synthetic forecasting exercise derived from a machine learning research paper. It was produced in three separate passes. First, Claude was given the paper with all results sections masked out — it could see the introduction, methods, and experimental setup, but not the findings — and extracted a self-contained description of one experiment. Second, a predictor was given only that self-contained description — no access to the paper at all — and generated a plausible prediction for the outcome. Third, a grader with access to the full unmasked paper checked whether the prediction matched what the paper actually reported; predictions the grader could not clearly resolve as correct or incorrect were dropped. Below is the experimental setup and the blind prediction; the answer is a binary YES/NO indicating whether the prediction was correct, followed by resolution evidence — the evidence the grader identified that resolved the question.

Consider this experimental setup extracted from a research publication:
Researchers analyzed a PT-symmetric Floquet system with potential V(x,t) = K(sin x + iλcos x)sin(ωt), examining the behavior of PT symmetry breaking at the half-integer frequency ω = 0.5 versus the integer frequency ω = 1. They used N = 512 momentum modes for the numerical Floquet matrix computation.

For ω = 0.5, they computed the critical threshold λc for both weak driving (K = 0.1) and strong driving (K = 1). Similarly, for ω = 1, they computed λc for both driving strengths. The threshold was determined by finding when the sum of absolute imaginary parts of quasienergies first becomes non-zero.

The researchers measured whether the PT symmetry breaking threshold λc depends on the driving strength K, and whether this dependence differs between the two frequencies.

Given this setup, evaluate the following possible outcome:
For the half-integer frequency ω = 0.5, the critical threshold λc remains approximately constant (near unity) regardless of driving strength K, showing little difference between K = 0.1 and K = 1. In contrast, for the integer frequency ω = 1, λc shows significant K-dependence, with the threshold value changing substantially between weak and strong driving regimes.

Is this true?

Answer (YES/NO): YES